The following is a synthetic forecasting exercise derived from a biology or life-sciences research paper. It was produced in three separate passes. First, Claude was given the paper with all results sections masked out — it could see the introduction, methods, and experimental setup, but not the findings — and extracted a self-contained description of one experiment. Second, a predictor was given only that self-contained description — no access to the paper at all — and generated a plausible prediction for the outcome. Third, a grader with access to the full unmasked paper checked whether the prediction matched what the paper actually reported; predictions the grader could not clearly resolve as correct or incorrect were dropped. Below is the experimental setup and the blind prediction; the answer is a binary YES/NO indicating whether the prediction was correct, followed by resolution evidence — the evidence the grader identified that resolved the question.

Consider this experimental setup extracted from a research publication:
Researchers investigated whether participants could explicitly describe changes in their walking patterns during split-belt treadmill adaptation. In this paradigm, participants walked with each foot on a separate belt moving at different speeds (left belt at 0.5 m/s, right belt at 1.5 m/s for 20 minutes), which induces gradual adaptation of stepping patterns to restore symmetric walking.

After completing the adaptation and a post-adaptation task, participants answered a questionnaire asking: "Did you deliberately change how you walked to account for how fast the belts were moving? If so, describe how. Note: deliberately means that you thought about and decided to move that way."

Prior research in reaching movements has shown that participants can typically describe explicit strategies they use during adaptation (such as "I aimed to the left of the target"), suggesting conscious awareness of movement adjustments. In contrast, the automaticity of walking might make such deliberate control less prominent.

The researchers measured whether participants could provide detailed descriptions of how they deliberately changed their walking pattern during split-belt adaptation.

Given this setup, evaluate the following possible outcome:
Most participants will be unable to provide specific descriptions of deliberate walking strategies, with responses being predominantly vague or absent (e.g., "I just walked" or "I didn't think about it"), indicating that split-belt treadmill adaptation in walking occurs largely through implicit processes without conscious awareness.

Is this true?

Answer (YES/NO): YES